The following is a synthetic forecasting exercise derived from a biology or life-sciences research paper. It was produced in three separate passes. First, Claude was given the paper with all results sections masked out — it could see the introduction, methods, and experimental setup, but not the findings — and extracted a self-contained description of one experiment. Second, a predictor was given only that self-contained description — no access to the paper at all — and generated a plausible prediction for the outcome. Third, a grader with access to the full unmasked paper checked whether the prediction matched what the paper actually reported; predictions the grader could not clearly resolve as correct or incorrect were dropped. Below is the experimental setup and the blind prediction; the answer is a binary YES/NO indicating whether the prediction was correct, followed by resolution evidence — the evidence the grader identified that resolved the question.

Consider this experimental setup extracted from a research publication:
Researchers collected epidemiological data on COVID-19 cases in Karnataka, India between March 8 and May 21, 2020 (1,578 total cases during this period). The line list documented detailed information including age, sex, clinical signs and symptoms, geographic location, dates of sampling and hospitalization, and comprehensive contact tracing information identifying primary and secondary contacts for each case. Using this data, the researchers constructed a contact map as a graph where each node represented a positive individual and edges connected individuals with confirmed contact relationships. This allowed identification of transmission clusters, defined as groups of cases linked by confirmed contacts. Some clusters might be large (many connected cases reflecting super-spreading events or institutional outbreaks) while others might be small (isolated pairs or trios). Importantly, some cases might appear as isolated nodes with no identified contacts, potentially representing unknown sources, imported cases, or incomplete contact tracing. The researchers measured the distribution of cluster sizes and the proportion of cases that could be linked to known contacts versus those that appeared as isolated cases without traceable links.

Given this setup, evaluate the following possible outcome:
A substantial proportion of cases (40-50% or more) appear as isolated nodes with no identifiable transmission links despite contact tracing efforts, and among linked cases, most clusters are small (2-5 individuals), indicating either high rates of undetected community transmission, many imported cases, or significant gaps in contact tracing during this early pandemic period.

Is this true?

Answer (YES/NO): NO